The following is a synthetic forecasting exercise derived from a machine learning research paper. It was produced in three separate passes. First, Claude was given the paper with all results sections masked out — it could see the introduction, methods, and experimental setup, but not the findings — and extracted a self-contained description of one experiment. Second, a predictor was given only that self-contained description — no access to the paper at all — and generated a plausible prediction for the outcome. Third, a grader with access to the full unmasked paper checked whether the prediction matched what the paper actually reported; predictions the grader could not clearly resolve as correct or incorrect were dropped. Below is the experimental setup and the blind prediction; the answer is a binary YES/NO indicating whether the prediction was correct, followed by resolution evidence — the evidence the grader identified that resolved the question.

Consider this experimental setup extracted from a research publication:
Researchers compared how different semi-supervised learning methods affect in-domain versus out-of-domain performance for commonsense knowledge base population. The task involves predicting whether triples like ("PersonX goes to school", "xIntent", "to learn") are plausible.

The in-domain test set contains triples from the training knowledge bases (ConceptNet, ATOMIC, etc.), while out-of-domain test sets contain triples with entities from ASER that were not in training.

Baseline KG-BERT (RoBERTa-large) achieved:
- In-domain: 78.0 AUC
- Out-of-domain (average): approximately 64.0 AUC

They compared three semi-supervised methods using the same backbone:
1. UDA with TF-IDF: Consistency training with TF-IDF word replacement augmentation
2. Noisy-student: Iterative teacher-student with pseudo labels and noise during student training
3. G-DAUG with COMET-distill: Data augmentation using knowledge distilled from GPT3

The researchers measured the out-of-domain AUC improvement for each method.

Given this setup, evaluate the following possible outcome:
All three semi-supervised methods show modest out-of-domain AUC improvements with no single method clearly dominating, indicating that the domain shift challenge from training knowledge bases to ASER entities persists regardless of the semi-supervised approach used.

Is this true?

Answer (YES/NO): YES